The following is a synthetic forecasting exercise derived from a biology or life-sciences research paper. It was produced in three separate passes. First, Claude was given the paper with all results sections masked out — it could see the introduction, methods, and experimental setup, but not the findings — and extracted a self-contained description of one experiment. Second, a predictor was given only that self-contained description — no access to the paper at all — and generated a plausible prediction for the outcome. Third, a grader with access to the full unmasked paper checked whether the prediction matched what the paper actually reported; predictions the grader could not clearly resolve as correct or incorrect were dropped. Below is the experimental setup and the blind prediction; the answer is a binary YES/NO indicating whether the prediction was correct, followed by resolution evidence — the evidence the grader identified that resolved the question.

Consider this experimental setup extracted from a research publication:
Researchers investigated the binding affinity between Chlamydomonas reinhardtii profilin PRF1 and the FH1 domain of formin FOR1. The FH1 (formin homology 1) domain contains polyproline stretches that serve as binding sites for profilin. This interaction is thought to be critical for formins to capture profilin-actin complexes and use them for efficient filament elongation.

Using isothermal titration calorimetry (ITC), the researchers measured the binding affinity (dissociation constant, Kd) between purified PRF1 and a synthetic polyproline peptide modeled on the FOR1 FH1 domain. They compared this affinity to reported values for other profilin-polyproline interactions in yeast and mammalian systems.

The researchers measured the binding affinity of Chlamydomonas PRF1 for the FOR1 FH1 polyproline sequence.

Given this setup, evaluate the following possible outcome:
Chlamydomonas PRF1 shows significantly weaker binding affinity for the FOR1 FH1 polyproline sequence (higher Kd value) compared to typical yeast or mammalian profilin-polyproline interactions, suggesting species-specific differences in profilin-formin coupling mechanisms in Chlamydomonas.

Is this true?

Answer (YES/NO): NO